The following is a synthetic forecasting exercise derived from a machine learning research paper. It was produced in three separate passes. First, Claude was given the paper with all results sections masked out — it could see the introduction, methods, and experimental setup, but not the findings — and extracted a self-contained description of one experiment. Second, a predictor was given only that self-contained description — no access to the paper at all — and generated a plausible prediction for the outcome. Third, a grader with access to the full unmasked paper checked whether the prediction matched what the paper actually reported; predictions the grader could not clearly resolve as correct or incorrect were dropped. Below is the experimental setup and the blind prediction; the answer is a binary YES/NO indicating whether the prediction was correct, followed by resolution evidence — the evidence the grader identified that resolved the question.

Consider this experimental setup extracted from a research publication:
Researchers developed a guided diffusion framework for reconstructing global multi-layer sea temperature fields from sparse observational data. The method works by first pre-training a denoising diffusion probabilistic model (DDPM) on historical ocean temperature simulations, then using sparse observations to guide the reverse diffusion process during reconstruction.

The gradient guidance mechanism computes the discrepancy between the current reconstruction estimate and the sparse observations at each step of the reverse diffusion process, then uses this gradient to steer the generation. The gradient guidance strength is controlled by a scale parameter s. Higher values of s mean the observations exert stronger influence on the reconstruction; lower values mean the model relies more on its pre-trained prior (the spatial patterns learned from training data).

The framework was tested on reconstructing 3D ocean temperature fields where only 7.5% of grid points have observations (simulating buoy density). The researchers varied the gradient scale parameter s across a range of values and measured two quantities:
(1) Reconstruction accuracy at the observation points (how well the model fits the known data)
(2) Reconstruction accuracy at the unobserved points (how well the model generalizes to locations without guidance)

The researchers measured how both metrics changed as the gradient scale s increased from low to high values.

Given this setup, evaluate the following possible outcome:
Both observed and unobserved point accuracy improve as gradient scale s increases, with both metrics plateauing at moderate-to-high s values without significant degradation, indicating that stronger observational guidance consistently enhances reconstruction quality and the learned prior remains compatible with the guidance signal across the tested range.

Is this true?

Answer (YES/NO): NO